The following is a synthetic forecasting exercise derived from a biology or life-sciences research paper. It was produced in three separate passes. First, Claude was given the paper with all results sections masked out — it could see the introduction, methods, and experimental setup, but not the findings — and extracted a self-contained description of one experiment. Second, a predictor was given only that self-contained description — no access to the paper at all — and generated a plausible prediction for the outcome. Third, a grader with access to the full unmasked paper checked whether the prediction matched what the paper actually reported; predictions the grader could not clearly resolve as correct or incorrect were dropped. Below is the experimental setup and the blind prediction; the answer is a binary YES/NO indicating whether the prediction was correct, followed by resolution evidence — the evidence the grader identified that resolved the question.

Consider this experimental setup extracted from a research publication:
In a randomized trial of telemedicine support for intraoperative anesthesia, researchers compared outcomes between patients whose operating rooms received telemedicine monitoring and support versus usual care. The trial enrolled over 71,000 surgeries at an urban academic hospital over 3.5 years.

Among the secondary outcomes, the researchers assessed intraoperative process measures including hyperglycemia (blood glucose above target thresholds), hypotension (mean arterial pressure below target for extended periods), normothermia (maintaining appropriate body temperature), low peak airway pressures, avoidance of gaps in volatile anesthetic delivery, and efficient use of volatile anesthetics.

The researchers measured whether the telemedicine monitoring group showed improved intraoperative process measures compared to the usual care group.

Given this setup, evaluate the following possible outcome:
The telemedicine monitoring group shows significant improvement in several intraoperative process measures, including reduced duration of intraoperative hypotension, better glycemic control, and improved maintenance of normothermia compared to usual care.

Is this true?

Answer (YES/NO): NO